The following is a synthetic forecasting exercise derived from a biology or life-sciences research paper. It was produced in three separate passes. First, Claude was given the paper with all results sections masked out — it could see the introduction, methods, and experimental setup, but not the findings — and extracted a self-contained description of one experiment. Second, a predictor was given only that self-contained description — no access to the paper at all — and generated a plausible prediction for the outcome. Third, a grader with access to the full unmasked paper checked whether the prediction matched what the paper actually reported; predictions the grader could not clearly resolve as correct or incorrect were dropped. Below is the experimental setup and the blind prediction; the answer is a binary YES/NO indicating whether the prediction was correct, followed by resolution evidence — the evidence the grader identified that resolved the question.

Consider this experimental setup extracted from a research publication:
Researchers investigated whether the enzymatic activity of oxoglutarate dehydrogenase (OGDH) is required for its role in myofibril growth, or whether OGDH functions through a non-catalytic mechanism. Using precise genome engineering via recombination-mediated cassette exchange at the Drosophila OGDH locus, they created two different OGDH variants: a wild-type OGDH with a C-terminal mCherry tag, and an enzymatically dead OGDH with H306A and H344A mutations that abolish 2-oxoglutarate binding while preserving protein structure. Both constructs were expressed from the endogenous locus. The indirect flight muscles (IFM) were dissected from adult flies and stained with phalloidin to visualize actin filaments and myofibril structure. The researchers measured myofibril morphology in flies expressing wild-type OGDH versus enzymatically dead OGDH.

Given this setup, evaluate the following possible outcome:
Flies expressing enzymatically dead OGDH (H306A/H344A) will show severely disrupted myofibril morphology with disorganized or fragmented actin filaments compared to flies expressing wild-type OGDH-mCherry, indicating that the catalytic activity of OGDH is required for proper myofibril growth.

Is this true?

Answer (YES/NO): YES